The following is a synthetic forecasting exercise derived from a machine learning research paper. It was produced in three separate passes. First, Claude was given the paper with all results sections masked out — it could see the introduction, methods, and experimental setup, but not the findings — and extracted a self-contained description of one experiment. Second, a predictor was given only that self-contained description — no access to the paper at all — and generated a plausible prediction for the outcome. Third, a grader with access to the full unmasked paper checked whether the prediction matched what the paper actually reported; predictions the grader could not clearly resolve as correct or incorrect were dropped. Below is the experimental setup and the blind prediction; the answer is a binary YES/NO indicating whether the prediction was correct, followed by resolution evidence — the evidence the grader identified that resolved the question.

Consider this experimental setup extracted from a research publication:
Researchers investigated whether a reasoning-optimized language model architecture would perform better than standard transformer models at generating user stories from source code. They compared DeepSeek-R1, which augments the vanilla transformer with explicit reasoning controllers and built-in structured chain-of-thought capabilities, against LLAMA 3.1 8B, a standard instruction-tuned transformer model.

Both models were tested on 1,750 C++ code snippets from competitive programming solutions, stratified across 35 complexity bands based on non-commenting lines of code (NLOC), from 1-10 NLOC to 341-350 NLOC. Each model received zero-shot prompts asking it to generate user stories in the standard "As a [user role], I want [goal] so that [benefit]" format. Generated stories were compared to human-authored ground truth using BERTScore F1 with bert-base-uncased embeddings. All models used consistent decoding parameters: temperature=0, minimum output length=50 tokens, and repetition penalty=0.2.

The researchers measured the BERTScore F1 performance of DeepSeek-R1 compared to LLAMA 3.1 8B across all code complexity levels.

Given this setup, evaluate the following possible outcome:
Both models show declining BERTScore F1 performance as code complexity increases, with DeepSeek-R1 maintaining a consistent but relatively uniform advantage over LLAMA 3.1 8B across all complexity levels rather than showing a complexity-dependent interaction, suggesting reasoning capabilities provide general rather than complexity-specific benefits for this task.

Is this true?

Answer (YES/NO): NO